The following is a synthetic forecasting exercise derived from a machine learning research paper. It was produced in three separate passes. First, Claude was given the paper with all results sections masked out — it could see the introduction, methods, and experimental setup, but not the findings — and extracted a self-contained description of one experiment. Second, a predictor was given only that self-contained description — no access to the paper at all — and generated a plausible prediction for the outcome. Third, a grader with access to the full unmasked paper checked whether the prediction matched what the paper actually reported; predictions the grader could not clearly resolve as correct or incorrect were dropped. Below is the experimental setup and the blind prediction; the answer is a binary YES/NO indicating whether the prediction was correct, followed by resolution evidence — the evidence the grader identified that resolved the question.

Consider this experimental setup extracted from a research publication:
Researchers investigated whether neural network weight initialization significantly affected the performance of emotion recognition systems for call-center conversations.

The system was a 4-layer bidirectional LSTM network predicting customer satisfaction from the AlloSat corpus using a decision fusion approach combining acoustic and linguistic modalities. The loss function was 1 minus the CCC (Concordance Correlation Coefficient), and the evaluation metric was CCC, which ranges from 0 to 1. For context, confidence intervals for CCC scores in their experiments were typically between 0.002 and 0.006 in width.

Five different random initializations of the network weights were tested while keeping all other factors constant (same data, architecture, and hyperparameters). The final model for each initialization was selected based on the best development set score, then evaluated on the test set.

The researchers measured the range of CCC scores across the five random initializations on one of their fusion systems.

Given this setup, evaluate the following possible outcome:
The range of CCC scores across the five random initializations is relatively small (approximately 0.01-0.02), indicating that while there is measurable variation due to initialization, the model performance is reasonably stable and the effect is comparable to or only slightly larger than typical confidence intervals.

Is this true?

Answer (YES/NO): NO